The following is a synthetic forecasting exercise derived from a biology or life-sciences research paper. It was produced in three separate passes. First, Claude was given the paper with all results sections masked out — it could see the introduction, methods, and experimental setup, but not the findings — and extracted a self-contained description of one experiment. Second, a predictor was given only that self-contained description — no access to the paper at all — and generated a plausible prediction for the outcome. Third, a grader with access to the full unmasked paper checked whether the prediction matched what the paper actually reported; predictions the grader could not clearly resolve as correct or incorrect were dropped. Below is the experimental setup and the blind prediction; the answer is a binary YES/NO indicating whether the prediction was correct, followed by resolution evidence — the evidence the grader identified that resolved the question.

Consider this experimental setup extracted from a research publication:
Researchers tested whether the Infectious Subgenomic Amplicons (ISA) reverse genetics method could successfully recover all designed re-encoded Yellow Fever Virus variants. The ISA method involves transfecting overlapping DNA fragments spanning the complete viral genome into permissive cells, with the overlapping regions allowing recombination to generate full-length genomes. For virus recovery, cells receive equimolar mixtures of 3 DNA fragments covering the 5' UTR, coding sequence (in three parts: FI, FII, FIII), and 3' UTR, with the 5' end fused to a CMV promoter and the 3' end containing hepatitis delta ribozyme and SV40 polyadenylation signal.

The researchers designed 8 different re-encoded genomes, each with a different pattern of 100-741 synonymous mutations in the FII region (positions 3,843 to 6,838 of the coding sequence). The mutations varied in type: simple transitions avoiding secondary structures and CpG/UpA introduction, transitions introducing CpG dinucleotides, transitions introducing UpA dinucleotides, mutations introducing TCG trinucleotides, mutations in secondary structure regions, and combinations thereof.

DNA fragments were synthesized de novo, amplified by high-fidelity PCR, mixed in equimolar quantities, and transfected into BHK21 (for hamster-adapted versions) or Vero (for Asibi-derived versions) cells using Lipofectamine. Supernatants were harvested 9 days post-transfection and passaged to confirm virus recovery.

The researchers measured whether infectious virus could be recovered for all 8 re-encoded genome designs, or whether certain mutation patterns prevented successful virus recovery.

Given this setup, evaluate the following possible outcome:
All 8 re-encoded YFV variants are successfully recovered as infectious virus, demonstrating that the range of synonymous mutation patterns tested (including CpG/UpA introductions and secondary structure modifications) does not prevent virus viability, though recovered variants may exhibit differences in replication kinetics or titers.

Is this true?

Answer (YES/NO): YES